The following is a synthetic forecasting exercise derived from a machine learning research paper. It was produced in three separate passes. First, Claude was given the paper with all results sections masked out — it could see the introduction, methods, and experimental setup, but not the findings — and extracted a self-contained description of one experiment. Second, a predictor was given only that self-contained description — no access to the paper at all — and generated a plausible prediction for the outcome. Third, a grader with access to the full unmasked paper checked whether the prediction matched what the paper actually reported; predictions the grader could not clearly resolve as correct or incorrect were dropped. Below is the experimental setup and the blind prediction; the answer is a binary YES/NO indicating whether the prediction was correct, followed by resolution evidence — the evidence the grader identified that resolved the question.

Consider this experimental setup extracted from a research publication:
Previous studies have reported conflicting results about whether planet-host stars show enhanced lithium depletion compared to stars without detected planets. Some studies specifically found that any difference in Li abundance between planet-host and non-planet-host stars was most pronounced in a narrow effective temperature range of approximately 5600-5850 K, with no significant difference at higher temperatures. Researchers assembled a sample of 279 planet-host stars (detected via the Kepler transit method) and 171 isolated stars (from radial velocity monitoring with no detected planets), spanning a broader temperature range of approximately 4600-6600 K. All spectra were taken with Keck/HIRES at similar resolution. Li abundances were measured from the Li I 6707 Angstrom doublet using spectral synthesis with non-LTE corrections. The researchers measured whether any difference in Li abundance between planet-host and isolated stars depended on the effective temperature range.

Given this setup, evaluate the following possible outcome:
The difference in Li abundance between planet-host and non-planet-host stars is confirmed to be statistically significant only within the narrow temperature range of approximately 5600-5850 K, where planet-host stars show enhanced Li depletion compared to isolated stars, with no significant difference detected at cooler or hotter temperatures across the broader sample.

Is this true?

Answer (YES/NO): NO